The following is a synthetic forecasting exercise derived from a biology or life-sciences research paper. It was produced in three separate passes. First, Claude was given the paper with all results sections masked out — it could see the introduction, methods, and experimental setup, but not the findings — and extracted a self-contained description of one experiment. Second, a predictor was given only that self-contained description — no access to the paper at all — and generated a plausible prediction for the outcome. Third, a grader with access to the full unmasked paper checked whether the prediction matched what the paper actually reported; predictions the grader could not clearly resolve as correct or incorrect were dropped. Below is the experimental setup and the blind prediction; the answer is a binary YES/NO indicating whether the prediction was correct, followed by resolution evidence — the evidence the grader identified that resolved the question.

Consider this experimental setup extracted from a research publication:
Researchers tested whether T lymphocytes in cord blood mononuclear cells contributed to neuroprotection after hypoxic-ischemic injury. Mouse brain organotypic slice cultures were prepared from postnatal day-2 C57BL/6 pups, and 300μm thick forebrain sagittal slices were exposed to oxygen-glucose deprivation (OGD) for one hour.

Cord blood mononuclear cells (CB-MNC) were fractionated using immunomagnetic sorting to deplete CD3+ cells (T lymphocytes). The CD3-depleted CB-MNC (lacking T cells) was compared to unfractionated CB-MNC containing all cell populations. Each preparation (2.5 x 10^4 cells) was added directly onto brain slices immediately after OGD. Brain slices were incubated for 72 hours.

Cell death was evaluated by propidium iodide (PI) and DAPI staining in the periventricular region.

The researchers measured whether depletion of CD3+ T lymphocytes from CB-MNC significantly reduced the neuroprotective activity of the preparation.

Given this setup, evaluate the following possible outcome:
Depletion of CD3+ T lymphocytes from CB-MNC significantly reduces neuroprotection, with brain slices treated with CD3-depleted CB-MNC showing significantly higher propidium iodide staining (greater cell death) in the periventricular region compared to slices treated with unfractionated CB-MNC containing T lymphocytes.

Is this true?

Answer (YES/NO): NO